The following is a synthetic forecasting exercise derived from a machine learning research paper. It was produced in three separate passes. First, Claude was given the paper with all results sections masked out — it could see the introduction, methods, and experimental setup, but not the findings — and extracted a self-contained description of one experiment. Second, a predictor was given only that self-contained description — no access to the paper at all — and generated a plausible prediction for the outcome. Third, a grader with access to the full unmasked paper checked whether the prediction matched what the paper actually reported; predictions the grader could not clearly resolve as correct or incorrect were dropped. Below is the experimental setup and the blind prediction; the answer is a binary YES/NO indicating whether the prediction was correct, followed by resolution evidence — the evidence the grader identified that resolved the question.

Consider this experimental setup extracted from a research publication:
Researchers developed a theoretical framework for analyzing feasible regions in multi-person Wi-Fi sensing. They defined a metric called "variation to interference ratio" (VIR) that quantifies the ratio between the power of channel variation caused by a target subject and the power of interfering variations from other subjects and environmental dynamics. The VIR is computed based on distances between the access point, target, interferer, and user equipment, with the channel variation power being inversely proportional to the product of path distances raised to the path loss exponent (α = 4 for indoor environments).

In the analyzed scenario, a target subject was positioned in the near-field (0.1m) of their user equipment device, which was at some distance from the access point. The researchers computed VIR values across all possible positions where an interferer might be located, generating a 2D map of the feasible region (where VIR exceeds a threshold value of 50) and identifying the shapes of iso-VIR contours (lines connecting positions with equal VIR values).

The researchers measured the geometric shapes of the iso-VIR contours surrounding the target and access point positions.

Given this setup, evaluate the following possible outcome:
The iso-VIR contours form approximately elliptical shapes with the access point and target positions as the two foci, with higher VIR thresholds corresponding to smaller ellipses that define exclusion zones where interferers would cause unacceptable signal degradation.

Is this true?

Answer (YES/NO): NO